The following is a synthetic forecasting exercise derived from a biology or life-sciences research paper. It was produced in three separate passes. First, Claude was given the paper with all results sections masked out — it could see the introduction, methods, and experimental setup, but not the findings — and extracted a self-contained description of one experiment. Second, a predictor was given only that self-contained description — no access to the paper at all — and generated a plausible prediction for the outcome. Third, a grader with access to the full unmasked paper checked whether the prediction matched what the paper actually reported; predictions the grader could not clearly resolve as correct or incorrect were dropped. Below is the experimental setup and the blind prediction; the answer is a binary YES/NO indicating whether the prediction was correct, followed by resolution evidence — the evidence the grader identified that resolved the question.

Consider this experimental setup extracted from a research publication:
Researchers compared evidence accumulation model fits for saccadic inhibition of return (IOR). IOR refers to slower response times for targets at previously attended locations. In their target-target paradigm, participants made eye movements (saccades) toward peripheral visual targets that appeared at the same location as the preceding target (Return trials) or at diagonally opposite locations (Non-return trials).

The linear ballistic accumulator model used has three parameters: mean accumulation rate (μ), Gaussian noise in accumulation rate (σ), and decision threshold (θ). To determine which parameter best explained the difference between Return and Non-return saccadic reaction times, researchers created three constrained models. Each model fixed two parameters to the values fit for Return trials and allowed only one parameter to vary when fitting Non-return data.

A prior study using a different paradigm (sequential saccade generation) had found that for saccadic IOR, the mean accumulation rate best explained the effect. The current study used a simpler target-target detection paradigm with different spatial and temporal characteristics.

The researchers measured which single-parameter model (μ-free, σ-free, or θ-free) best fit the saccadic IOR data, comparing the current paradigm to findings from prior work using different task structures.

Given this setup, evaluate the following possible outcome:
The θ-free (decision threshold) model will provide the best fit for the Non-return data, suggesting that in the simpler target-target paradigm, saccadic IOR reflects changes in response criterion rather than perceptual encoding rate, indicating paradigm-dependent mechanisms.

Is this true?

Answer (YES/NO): NO